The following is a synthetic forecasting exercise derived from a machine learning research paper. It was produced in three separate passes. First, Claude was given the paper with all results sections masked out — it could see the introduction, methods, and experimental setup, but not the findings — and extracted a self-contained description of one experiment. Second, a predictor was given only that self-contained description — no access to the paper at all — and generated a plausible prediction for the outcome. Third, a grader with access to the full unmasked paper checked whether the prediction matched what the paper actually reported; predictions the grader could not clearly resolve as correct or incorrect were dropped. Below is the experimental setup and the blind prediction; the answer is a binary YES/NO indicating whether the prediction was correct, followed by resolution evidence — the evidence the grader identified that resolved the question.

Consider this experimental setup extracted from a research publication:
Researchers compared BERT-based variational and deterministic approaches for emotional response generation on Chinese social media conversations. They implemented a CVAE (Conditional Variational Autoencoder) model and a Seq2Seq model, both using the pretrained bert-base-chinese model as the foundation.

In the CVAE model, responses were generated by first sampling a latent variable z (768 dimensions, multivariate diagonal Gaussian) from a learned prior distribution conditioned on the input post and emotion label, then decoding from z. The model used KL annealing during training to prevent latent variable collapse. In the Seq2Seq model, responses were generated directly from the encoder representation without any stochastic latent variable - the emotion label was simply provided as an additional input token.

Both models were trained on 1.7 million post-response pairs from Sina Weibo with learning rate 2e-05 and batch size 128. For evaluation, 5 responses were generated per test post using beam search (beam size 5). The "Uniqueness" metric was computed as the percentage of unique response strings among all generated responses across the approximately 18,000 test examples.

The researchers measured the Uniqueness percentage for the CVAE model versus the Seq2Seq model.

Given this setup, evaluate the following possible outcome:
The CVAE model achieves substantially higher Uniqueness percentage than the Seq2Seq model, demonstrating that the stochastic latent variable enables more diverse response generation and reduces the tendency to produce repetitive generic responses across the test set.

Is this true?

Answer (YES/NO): YES